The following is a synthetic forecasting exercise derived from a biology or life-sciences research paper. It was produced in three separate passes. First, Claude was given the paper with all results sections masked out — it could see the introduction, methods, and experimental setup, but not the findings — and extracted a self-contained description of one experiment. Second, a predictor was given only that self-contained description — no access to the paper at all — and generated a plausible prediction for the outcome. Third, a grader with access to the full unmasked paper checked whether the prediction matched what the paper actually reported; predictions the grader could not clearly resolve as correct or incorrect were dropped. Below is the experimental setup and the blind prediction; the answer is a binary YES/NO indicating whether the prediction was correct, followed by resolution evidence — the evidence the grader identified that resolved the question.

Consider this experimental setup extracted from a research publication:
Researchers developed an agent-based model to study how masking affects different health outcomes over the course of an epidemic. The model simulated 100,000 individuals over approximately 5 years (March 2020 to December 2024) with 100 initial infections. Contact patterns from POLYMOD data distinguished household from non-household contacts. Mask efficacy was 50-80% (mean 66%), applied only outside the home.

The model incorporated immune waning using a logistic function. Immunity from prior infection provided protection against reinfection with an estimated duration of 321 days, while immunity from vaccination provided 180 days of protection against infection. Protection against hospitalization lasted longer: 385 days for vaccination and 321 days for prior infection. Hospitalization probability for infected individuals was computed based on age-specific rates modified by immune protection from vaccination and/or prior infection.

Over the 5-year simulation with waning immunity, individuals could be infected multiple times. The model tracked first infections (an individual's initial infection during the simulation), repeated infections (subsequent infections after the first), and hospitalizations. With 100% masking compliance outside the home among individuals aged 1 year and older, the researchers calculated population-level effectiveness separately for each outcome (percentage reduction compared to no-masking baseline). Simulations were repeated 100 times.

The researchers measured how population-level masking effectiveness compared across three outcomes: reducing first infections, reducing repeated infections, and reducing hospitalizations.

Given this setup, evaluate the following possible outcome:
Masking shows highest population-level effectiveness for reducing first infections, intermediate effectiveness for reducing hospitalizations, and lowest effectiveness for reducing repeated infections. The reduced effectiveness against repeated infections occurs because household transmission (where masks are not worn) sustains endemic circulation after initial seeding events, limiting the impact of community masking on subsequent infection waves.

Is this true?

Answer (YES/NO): NO